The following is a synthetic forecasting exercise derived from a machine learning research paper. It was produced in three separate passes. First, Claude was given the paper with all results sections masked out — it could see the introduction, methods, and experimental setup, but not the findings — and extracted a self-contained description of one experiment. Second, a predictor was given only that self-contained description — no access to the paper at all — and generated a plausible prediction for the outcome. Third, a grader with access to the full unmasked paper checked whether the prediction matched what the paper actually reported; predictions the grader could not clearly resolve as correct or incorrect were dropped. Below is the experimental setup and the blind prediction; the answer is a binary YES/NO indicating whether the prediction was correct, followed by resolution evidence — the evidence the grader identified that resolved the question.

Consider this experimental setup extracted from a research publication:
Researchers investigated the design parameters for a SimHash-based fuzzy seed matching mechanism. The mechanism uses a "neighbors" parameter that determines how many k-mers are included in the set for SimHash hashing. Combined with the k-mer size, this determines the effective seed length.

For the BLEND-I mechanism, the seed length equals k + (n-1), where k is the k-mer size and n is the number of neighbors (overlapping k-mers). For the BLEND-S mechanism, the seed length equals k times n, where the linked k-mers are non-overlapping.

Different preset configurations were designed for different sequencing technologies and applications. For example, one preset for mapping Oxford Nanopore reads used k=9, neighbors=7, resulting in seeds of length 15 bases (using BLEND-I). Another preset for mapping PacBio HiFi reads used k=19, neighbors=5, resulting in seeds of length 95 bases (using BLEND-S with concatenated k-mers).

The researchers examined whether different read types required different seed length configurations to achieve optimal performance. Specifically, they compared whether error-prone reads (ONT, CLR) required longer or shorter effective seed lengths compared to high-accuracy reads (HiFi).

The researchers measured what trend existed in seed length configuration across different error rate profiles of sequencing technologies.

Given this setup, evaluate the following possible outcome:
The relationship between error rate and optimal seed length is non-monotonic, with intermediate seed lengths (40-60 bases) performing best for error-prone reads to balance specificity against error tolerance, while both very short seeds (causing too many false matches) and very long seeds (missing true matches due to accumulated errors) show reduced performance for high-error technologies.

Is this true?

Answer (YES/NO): NO